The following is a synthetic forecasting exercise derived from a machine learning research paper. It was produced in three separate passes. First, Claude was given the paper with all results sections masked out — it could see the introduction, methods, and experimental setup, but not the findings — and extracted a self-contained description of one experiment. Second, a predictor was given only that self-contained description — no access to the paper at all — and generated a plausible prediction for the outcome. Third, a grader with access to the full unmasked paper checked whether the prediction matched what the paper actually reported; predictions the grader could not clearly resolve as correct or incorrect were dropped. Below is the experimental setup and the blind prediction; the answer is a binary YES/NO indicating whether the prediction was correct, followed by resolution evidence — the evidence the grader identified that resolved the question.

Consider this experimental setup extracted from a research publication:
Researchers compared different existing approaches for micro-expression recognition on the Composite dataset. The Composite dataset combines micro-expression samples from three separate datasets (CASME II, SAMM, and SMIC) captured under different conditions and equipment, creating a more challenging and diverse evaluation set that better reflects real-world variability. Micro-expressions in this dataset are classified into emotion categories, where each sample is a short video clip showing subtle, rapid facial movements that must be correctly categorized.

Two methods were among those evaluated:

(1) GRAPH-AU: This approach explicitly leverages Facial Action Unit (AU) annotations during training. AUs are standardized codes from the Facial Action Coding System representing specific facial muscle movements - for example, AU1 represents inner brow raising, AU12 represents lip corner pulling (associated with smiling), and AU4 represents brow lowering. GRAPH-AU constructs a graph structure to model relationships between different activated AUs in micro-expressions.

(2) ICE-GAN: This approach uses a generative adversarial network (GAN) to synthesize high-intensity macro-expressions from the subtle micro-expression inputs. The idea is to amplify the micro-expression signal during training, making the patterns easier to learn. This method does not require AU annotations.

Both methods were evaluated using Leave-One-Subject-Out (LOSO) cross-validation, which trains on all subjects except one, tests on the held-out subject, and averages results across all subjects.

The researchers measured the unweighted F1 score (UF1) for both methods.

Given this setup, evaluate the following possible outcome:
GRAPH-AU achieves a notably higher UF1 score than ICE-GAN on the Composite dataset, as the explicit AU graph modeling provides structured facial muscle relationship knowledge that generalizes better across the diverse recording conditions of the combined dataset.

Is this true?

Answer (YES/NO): NO